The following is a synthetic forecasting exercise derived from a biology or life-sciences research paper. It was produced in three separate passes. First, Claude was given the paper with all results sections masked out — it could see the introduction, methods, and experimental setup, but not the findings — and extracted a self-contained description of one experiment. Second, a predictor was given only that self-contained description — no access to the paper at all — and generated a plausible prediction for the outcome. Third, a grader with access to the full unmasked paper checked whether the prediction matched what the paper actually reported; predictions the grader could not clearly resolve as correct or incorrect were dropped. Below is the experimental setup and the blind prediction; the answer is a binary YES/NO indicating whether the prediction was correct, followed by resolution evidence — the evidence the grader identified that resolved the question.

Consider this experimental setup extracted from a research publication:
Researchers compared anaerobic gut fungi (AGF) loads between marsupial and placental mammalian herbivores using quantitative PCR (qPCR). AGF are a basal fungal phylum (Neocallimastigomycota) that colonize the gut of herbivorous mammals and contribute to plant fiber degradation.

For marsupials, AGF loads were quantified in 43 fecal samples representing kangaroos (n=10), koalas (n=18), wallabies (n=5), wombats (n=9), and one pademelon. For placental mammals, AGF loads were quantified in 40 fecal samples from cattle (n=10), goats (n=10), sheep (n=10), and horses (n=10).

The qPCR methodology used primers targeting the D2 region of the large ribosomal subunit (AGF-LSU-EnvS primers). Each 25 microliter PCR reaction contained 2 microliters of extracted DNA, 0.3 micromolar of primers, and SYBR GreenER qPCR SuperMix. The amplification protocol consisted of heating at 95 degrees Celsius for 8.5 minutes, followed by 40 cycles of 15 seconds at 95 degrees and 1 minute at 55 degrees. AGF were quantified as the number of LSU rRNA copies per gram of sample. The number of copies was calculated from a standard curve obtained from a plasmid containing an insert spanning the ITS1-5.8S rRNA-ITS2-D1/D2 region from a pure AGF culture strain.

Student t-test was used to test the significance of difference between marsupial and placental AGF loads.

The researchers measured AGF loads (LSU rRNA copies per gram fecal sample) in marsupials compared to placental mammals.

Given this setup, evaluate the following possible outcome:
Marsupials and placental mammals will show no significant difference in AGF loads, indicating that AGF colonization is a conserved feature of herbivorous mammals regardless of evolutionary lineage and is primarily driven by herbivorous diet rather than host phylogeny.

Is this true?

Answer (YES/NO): NO